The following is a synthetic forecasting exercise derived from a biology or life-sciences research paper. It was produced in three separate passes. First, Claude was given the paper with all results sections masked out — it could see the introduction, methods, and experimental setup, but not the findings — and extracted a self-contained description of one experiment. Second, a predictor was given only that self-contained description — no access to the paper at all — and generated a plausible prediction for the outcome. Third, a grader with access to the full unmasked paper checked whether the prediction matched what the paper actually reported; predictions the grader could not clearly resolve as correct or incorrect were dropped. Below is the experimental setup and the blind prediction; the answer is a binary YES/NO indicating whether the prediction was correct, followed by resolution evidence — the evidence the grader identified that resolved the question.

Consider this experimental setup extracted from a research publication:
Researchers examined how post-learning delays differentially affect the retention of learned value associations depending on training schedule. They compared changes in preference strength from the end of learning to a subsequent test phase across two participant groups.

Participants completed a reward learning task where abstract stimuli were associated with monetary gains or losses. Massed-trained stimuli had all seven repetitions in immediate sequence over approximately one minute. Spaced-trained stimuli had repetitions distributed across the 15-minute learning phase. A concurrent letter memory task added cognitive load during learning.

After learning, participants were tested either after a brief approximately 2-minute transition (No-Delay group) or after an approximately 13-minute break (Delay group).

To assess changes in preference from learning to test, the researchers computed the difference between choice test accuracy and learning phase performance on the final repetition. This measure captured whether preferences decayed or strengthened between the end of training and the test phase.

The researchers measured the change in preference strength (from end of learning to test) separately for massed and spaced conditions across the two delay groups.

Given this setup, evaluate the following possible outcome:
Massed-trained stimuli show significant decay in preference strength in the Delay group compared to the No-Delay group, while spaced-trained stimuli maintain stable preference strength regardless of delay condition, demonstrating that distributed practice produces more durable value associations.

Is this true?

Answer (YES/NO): NO